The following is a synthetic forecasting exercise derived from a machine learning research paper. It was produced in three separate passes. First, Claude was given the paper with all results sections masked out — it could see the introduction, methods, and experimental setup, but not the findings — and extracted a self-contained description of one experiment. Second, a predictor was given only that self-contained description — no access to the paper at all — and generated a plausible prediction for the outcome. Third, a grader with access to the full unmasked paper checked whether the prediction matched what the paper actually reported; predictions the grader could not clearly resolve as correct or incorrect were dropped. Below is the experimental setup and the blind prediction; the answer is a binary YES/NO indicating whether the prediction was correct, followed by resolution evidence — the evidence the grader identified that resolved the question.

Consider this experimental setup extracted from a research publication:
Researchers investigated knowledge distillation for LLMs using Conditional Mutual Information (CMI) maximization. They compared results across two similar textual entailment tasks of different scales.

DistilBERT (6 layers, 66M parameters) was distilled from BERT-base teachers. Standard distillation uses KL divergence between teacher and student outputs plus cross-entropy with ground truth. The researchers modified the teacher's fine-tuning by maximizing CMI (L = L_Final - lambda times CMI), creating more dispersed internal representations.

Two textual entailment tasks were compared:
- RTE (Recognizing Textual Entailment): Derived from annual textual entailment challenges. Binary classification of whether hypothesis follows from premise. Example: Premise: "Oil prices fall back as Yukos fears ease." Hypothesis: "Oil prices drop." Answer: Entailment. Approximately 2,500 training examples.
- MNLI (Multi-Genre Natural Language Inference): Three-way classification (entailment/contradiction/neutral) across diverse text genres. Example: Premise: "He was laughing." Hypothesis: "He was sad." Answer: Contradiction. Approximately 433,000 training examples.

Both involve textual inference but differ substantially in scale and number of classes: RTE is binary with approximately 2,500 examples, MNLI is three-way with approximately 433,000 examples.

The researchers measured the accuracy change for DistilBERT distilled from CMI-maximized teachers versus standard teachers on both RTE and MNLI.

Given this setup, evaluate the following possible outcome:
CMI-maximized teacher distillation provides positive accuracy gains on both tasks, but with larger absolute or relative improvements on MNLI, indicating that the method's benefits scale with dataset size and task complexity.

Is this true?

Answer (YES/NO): NO